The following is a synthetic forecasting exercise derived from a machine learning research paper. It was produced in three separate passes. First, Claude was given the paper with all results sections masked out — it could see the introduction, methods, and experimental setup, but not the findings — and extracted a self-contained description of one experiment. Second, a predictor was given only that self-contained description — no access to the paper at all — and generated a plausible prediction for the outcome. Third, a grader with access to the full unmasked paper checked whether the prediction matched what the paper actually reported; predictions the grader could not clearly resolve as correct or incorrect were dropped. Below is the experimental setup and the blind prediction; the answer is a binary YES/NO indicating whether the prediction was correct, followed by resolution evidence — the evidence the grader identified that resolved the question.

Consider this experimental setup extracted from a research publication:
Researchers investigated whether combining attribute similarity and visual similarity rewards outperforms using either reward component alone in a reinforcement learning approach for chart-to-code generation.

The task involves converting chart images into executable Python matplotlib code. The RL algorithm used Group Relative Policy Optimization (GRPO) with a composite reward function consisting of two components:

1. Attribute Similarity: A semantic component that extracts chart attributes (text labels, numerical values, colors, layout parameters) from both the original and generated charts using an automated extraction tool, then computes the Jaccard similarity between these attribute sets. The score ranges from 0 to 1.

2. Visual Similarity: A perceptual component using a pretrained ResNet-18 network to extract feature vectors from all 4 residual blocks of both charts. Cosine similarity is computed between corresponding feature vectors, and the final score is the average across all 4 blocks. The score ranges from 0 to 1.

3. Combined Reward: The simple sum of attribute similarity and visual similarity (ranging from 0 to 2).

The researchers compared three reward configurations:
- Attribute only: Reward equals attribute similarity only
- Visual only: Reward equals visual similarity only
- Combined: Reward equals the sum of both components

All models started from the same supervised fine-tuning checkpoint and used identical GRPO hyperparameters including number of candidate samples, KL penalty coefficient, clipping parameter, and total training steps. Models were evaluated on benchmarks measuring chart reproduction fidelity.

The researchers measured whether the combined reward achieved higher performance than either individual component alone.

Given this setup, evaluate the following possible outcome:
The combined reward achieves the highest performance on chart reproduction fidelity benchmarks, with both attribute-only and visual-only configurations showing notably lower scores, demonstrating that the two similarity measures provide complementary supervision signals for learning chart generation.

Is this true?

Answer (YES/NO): YES